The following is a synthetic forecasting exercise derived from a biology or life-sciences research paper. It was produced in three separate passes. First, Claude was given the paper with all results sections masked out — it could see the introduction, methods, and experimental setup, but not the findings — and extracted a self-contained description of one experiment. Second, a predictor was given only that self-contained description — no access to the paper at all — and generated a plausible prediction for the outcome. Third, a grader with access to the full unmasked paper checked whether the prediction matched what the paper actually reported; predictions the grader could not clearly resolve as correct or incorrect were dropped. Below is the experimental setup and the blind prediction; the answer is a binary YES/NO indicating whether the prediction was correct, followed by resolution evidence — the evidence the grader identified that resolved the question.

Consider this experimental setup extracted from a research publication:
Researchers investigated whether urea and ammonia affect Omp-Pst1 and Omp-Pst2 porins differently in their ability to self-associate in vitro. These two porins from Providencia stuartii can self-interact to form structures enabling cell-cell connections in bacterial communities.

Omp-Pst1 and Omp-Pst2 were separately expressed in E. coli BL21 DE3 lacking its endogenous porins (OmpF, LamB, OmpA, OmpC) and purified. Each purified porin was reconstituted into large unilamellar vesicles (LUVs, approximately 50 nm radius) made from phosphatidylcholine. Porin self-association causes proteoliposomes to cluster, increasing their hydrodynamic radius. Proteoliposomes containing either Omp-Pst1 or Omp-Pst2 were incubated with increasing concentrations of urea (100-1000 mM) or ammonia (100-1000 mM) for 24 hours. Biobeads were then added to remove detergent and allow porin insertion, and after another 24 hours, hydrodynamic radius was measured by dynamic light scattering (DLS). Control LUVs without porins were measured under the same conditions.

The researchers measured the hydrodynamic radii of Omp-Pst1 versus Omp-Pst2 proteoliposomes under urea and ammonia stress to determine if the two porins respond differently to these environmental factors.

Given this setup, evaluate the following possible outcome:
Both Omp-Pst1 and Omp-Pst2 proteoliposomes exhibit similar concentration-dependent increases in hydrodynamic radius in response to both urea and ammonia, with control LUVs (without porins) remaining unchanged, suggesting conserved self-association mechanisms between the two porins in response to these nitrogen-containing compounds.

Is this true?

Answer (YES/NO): NO